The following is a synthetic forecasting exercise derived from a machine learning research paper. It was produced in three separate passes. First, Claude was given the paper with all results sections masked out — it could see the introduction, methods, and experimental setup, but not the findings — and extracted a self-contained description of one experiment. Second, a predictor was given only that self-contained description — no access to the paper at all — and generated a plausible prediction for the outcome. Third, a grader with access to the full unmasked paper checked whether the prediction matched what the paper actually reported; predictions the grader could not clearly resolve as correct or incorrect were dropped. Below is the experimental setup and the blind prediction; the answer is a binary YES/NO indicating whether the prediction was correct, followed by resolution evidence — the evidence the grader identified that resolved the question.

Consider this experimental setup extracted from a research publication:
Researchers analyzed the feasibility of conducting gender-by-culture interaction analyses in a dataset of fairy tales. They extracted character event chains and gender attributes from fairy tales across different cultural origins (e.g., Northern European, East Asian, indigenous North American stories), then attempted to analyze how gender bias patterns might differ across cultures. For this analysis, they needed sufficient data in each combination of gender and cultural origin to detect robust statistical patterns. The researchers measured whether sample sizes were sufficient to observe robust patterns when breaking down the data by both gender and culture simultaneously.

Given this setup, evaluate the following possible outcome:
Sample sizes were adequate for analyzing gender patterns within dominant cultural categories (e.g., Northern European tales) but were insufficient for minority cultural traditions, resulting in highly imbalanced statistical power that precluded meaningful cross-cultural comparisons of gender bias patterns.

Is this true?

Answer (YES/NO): NO